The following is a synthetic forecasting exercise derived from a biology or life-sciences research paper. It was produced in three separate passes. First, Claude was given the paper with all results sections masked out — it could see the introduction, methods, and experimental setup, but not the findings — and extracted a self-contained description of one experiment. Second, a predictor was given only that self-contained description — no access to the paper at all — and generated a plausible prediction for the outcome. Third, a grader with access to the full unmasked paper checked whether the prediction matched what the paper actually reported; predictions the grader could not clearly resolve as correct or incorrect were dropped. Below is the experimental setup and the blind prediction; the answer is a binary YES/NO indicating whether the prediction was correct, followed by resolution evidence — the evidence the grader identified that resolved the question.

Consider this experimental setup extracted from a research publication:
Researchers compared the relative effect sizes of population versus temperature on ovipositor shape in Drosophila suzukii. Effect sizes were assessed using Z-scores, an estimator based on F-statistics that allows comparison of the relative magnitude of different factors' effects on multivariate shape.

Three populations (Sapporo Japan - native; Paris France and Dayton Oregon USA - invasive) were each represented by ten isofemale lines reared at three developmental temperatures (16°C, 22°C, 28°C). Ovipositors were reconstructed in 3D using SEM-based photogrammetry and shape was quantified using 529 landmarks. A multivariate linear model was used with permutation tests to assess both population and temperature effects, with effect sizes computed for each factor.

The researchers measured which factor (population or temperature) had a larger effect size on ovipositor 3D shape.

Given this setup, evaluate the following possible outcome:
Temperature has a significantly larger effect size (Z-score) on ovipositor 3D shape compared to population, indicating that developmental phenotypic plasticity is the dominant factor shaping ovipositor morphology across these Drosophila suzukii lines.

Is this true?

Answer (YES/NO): NO